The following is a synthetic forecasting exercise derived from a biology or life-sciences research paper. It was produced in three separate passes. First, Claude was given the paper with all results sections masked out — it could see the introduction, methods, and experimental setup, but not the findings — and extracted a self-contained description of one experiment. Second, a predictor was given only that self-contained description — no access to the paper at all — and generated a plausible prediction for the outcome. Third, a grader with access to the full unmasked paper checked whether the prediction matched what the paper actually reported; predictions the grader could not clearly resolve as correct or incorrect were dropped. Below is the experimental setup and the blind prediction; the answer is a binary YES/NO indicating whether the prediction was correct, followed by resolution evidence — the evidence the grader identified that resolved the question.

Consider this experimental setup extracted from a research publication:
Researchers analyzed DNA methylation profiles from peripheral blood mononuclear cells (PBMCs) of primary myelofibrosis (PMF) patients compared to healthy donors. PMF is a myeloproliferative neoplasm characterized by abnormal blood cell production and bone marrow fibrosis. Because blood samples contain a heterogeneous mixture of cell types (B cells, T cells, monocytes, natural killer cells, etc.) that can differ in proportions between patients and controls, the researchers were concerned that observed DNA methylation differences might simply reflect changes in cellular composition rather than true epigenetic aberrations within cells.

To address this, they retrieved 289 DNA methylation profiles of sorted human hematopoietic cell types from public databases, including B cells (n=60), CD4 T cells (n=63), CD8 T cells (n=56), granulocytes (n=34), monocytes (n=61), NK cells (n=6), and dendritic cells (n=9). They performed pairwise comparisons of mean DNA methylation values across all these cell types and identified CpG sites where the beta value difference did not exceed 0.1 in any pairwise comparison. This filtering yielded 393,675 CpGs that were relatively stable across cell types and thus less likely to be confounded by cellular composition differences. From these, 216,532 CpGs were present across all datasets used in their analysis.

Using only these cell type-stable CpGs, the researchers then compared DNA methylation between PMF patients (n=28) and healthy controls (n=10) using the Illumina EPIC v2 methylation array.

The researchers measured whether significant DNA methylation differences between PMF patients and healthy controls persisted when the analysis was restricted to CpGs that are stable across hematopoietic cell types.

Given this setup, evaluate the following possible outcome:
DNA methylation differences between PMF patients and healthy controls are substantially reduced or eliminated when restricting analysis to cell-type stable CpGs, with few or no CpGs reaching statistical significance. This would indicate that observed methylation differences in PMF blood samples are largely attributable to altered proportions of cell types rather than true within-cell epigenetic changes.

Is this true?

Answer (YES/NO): NO